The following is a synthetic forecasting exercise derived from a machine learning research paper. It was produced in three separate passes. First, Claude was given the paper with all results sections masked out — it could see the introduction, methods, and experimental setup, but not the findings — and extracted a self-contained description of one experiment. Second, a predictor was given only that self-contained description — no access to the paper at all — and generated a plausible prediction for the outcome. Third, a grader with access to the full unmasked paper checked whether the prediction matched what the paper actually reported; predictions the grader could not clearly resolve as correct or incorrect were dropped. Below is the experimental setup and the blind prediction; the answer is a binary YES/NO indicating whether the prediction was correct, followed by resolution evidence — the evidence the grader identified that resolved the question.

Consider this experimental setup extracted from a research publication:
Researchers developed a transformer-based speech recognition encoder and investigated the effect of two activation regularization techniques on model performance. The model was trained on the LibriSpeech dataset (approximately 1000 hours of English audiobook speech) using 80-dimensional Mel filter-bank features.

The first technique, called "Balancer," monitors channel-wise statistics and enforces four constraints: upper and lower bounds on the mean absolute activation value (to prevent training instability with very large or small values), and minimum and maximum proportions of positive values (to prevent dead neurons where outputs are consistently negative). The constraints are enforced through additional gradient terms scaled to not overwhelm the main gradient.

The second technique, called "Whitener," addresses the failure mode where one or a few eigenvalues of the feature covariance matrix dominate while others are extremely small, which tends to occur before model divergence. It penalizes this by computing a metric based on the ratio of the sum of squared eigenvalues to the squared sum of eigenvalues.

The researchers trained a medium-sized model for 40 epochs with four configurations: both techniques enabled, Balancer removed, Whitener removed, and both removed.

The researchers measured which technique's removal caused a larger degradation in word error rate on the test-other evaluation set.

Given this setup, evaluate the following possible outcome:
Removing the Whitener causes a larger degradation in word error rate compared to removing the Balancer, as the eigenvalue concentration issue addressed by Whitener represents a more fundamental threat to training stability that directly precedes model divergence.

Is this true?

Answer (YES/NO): YES